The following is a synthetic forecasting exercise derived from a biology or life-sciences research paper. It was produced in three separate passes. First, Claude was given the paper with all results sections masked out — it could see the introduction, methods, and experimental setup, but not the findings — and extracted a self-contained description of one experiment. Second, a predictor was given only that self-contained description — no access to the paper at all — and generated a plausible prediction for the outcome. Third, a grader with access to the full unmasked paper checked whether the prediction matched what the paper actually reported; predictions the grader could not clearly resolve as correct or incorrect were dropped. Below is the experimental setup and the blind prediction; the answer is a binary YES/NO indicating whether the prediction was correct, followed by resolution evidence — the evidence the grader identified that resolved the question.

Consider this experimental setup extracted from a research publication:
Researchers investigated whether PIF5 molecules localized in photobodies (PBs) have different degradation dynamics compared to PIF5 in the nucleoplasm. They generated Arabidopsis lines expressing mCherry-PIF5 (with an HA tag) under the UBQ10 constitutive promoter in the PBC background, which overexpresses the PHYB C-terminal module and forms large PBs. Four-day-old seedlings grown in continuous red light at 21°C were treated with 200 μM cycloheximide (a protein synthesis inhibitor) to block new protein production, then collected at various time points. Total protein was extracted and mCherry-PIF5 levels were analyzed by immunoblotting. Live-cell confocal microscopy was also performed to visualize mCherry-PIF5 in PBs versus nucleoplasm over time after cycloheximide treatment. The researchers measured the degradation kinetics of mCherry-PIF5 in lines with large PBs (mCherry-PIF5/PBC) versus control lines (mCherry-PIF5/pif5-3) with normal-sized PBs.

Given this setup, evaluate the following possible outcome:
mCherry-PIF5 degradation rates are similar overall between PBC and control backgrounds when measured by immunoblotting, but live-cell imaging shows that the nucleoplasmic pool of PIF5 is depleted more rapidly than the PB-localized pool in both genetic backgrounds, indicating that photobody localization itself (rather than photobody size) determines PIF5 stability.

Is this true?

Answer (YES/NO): NO